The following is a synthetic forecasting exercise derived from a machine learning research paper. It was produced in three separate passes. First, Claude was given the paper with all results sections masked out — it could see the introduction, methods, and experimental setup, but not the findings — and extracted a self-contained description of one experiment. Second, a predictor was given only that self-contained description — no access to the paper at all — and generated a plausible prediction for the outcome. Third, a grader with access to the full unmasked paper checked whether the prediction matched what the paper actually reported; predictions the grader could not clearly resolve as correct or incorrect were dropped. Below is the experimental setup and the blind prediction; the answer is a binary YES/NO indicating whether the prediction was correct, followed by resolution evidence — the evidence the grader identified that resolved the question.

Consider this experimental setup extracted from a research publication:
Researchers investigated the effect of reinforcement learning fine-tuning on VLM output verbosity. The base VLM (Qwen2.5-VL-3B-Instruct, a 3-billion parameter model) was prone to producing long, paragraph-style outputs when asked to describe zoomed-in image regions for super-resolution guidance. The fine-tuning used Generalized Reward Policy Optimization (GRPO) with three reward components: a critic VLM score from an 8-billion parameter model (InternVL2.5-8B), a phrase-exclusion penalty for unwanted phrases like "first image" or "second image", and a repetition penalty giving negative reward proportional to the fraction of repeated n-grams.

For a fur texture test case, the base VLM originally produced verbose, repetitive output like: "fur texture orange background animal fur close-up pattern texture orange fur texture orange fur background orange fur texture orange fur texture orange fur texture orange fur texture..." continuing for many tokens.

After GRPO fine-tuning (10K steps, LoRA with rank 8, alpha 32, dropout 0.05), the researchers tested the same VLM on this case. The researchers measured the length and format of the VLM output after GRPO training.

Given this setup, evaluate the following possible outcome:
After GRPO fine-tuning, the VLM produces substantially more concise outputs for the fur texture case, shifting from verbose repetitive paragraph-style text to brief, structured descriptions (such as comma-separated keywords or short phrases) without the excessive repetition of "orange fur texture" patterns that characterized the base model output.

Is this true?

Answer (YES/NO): YES